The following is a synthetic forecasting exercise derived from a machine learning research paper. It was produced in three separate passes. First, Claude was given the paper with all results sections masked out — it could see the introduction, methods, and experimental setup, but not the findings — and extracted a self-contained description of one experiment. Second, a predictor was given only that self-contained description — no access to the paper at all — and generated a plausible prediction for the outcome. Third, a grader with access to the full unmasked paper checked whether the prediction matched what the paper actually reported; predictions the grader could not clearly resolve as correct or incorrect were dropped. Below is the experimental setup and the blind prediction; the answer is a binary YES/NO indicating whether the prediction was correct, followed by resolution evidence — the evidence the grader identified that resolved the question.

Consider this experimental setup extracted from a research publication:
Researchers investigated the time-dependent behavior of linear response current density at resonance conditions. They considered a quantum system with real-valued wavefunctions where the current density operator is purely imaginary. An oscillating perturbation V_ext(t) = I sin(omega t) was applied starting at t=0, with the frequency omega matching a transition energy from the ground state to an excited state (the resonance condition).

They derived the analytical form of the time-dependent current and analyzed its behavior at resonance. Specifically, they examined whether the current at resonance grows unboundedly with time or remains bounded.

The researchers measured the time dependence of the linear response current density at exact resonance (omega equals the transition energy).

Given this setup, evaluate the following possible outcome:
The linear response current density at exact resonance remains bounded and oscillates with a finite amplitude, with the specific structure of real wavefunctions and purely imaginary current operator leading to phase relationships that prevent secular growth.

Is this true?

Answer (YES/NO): NO